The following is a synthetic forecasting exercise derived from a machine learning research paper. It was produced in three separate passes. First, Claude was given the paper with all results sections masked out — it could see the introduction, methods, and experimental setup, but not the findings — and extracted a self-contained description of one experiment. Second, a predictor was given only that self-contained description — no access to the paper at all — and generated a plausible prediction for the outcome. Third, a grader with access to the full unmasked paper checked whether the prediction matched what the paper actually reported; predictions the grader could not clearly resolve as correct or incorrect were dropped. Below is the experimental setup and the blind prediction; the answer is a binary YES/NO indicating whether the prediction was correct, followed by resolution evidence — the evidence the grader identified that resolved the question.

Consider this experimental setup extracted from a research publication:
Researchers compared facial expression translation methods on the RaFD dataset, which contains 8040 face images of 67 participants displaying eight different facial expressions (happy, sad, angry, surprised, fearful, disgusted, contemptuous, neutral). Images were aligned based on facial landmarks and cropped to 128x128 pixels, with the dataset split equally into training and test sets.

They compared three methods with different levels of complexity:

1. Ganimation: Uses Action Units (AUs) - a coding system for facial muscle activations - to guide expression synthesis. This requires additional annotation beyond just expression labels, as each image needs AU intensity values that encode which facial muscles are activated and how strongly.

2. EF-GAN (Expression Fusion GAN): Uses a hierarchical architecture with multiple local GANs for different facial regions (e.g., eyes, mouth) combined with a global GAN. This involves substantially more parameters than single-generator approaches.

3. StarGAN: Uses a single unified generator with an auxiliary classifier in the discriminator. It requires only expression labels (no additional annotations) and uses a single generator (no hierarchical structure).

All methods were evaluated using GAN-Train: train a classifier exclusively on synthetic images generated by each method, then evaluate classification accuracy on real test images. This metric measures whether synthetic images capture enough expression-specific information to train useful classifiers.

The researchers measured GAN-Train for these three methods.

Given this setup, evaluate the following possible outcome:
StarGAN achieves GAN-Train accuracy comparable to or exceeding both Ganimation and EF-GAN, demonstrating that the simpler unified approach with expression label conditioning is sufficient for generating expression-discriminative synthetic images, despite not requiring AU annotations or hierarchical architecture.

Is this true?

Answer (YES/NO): YES